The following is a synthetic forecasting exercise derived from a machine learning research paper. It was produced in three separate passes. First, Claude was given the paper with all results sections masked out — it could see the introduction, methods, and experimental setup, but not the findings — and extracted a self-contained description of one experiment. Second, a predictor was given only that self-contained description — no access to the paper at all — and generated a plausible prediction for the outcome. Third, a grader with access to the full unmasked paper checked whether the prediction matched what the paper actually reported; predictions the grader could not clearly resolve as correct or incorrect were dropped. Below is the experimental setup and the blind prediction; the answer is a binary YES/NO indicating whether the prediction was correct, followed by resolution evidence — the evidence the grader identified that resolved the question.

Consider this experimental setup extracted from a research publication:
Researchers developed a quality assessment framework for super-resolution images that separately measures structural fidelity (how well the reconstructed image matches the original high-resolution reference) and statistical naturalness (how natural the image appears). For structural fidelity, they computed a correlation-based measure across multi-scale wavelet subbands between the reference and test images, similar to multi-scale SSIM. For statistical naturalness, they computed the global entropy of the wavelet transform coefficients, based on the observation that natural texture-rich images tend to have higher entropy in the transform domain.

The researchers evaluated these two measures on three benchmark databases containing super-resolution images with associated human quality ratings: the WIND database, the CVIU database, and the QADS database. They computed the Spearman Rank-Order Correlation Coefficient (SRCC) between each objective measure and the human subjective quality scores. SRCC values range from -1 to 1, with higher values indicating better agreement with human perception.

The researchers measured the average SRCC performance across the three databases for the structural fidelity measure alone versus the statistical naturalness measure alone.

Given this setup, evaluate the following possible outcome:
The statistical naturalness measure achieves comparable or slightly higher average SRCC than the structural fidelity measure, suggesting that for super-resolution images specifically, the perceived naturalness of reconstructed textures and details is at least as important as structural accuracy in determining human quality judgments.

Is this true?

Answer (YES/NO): NO